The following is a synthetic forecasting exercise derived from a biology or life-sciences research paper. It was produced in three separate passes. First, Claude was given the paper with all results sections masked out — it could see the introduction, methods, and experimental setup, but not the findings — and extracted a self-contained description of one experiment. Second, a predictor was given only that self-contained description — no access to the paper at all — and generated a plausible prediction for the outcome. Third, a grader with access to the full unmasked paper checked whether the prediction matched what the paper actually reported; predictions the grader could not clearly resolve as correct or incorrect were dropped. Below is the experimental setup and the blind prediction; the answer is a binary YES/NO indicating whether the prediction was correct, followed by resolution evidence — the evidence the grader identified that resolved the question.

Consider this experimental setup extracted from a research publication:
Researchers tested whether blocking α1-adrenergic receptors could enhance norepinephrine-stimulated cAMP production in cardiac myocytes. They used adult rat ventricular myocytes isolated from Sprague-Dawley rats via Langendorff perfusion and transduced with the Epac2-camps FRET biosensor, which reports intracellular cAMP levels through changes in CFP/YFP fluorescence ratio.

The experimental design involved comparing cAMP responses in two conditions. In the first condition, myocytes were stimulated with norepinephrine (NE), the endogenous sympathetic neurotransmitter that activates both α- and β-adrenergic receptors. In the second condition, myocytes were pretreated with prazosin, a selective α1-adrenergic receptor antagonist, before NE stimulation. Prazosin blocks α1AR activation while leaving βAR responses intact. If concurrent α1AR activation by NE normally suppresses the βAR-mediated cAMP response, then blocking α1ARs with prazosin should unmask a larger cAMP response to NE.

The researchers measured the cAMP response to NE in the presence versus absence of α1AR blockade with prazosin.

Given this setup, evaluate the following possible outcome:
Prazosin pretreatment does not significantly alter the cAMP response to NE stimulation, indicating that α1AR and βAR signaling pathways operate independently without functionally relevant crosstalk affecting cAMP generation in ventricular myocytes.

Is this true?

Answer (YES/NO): NO